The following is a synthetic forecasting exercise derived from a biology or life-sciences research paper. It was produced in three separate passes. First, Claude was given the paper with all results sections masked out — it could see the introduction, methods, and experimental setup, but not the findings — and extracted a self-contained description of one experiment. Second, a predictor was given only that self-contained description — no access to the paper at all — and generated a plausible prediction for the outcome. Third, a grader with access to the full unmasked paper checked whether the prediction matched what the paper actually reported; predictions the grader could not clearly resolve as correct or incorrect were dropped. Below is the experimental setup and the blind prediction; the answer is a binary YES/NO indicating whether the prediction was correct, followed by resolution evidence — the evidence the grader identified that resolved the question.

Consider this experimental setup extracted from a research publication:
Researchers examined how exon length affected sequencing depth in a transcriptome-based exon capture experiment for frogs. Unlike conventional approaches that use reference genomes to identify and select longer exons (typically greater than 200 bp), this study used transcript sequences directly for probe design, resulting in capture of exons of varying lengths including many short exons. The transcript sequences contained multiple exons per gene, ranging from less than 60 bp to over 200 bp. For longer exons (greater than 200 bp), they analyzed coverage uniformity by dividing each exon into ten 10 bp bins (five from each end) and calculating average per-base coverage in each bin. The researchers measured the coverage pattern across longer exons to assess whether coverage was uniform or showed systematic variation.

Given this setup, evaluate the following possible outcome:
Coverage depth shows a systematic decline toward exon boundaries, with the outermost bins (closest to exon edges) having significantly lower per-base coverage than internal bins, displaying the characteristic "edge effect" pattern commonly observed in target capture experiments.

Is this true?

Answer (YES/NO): NO